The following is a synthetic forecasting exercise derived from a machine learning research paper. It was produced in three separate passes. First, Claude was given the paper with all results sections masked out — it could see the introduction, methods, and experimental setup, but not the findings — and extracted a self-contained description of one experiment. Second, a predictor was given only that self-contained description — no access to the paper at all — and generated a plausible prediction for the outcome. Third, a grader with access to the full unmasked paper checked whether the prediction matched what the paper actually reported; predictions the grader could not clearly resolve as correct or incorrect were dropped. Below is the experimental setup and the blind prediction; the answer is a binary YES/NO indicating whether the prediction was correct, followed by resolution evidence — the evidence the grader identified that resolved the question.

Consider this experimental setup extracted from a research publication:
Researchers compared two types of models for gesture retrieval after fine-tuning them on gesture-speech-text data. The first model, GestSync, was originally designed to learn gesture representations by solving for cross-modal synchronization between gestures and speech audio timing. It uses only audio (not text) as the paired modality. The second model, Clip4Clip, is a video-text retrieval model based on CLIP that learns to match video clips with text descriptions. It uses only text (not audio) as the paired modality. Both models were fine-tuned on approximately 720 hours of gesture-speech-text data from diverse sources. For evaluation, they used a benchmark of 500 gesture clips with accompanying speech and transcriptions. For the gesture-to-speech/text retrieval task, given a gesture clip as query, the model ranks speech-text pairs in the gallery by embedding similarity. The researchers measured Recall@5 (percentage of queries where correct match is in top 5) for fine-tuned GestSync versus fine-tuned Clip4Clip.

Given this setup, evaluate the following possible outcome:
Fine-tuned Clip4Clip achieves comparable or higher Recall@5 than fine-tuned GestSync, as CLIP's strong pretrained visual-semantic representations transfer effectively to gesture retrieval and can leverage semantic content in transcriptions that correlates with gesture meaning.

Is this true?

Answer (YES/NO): NO